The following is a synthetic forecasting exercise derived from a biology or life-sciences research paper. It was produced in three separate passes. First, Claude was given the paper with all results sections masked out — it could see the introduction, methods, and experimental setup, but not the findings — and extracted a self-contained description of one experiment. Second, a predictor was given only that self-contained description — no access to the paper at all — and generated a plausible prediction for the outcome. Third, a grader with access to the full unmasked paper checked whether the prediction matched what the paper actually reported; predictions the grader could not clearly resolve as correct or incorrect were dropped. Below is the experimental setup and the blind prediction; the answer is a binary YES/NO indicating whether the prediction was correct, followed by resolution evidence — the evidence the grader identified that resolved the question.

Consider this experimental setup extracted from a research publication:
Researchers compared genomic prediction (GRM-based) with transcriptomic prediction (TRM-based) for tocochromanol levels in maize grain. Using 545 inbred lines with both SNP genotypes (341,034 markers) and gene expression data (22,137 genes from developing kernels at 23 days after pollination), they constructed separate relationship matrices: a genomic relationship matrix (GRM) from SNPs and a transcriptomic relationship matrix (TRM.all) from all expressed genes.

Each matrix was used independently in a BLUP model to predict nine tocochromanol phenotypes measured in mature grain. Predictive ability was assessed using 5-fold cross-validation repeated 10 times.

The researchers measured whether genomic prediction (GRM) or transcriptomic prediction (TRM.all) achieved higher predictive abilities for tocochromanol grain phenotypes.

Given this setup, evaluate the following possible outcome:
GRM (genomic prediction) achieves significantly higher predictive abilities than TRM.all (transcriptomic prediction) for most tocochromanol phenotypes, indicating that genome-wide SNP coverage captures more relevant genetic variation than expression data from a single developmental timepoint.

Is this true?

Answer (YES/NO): NO